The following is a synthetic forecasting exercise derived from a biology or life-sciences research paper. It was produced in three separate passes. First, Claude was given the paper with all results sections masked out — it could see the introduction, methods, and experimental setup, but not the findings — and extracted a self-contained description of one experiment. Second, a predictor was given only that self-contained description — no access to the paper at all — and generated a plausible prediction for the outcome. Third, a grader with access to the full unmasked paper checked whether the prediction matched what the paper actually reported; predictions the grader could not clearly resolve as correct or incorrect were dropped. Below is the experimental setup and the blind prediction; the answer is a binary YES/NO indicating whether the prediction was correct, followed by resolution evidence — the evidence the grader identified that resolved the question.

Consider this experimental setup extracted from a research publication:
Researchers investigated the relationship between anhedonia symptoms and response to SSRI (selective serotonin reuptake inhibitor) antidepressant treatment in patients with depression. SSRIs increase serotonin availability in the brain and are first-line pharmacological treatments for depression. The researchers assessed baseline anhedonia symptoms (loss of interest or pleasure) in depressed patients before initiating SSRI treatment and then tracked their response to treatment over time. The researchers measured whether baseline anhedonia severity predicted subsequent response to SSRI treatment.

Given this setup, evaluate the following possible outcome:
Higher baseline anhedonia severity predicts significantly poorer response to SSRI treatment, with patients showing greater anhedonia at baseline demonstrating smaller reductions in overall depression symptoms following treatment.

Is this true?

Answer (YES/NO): YES